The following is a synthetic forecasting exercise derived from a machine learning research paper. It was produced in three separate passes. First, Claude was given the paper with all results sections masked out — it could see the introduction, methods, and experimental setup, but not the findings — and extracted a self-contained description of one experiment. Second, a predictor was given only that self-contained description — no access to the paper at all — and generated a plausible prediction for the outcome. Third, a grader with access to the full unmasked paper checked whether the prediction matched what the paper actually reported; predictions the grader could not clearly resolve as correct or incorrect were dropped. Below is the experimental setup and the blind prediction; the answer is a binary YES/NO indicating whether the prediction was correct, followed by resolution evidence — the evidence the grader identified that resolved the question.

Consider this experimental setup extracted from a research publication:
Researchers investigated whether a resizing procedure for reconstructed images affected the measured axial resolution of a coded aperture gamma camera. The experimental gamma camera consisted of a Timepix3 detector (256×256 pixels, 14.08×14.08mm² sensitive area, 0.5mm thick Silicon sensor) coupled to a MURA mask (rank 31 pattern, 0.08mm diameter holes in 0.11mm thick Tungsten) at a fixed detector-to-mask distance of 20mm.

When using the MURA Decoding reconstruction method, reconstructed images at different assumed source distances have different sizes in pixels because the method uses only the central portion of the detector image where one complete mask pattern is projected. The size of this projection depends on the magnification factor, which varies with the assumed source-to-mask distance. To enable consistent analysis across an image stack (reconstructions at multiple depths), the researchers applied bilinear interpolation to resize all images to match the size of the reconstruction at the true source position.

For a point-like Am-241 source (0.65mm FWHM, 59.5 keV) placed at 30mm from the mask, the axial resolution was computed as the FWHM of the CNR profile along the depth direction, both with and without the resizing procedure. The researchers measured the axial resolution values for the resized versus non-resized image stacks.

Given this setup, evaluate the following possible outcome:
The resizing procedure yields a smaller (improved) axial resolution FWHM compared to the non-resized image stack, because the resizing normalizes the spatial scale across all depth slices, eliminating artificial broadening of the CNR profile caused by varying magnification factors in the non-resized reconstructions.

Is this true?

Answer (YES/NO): NO